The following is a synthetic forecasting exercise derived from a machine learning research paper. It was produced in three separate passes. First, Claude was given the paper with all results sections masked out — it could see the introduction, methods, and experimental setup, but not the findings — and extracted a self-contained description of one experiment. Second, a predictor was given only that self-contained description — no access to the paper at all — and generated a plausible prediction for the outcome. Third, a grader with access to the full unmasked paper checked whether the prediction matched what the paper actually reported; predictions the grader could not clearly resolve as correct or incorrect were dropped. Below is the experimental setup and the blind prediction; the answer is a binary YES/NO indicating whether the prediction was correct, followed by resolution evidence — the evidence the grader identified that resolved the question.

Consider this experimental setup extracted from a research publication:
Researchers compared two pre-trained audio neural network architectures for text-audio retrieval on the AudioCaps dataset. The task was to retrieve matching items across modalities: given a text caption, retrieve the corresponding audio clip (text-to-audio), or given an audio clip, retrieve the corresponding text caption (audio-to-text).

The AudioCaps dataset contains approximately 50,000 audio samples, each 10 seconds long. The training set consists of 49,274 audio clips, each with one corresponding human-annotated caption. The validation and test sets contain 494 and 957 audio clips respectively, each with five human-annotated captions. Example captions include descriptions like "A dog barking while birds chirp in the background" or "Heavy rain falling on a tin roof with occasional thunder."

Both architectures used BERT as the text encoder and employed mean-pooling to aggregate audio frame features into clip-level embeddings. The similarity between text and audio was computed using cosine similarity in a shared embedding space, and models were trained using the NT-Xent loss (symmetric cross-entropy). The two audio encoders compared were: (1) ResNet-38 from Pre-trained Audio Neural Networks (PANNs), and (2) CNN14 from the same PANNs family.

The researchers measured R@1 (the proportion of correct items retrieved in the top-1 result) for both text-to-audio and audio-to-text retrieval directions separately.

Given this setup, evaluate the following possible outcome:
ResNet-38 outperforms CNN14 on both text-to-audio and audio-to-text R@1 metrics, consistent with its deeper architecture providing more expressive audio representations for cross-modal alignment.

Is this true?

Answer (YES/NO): NO